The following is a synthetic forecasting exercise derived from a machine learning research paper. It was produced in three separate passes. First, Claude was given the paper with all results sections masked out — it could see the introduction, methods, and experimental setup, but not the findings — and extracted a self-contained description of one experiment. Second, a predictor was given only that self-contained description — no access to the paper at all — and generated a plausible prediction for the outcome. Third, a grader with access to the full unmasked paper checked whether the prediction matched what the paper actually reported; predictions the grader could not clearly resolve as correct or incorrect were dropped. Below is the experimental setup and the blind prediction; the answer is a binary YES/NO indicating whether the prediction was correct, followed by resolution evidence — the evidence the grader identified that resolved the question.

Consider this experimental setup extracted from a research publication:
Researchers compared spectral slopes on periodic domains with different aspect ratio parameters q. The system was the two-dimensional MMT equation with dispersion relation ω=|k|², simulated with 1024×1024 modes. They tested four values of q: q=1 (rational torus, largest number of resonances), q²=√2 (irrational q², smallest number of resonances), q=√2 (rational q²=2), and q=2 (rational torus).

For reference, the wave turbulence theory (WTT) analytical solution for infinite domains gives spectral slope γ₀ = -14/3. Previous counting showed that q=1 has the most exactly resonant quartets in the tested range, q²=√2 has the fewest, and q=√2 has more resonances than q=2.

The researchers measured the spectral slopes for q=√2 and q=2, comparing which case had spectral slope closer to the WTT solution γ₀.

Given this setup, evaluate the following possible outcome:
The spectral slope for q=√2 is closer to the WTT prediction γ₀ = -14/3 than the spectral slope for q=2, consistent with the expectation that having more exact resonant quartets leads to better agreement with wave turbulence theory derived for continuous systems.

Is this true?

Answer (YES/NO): NO